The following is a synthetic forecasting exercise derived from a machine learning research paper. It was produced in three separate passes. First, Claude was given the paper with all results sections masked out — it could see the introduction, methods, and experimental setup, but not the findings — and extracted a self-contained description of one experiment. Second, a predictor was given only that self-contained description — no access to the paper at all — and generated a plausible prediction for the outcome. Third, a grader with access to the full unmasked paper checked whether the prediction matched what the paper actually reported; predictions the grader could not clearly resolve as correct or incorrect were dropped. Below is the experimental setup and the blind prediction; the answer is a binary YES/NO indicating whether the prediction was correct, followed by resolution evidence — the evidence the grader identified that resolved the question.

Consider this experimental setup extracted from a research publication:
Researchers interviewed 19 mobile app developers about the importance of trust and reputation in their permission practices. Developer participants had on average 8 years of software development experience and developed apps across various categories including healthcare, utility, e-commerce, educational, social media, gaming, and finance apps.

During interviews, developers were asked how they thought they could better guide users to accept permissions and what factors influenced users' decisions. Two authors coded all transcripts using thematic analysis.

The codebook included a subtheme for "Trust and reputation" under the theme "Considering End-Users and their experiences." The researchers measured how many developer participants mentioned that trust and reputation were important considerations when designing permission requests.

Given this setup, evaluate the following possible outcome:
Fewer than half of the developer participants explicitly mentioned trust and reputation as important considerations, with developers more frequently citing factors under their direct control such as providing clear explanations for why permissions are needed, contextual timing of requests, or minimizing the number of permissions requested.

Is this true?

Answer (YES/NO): YES